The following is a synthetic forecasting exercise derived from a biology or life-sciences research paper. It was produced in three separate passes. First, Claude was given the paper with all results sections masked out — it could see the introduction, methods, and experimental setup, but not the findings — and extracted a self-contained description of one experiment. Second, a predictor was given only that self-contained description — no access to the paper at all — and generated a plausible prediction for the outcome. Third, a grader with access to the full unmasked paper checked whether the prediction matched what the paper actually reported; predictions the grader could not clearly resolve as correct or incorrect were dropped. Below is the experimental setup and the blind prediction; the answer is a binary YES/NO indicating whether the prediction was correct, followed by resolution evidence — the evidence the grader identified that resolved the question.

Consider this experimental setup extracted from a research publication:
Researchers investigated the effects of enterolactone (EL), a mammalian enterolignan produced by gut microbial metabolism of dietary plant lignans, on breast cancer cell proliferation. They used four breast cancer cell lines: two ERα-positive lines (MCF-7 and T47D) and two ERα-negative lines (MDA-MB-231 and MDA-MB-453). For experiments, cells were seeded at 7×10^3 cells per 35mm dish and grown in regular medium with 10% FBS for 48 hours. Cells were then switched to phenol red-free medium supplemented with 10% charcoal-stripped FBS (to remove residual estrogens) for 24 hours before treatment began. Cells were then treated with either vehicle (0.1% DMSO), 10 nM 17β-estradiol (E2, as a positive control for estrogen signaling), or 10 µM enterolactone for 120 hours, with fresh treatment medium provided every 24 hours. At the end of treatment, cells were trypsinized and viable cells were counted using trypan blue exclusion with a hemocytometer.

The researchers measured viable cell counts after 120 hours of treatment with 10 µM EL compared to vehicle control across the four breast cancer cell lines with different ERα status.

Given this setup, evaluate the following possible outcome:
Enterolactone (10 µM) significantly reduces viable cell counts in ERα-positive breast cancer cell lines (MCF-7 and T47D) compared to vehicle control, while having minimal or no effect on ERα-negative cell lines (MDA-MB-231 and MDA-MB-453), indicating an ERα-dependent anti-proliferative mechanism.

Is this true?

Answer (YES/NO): NO